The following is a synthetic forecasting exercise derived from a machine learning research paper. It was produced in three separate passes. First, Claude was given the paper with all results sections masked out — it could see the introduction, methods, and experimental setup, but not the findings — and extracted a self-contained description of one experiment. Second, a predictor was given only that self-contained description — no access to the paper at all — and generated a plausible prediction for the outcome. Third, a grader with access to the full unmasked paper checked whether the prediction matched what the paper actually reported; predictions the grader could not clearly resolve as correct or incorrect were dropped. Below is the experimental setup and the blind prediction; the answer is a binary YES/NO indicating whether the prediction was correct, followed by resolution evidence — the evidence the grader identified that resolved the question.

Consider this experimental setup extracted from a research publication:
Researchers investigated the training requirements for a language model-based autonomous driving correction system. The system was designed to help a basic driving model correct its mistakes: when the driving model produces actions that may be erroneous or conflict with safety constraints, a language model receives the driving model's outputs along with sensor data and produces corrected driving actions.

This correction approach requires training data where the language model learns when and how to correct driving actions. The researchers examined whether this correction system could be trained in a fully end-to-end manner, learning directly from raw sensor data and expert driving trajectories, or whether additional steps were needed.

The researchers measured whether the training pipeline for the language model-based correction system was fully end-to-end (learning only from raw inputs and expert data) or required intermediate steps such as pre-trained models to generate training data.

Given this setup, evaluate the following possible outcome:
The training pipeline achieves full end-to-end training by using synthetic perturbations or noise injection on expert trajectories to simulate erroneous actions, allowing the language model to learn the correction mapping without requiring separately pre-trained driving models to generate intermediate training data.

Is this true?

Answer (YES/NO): NO